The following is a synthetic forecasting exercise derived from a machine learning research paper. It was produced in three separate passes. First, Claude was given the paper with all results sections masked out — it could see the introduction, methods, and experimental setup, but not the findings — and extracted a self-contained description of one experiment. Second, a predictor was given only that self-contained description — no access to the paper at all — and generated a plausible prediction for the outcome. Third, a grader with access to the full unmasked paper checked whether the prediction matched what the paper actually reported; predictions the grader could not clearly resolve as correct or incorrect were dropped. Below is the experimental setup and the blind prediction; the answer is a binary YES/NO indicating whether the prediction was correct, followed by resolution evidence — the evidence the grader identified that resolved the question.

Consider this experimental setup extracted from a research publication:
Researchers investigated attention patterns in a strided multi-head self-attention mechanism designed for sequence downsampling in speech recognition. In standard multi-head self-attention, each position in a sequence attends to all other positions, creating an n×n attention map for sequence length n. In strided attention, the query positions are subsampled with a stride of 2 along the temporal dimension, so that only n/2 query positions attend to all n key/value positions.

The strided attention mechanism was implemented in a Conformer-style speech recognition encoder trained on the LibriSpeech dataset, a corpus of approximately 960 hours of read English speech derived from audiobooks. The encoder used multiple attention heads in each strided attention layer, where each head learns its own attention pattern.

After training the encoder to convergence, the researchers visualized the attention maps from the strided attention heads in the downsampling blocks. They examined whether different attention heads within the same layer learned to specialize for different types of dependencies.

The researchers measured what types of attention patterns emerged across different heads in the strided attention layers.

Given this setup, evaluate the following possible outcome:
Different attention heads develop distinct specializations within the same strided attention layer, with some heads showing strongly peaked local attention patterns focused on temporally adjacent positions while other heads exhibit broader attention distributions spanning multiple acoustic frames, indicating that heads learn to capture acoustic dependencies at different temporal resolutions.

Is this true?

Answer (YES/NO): YES